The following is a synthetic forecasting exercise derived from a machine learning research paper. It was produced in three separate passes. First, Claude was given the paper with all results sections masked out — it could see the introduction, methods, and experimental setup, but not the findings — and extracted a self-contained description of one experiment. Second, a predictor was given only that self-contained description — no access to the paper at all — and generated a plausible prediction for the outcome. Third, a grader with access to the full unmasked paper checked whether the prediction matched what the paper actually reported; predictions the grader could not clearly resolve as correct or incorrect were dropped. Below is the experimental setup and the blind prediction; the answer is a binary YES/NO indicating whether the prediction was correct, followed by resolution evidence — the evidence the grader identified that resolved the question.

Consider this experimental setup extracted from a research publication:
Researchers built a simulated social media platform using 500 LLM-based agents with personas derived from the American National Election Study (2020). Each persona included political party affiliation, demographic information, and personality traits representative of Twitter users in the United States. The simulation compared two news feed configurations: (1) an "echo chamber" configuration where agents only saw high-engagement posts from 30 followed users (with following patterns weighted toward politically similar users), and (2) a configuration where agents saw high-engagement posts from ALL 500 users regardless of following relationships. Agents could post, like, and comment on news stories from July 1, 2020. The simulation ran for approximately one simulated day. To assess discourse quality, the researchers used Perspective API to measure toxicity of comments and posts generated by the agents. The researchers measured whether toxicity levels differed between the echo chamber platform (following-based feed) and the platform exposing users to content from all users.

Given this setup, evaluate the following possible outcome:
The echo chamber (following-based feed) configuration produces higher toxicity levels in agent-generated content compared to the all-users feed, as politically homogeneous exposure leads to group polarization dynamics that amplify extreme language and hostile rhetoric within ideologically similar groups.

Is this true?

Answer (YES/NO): NO